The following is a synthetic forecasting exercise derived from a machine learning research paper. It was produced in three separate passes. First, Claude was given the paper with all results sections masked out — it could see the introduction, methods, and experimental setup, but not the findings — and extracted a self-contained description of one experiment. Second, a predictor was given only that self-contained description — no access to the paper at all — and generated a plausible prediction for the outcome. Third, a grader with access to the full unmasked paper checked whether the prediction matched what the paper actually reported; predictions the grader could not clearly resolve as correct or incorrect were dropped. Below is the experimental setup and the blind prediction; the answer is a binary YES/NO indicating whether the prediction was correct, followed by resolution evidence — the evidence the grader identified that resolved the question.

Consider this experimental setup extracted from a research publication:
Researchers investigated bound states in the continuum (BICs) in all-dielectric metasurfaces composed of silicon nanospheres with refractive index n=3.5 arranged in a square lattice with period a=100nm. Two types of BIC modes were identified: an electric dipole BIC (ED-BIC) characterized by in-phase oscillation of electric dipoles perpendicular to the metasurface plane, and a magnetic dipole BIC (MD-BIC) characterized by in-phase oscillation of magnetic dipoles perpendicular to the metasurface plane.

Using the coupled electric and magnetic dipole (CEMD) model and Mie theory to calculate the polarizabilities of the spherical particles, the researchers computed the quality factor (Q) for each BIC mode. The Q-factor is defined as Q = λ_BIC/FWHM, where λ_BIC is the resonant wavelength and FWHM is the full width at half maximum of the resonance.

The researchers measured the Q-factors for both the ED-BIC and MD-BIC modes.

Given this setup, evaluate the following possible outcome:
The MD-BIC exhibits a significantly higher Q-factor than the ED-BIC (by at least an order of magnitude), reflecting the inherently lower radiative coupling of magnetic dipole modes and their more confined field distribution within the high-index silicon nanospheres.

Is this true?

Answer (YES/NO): YES